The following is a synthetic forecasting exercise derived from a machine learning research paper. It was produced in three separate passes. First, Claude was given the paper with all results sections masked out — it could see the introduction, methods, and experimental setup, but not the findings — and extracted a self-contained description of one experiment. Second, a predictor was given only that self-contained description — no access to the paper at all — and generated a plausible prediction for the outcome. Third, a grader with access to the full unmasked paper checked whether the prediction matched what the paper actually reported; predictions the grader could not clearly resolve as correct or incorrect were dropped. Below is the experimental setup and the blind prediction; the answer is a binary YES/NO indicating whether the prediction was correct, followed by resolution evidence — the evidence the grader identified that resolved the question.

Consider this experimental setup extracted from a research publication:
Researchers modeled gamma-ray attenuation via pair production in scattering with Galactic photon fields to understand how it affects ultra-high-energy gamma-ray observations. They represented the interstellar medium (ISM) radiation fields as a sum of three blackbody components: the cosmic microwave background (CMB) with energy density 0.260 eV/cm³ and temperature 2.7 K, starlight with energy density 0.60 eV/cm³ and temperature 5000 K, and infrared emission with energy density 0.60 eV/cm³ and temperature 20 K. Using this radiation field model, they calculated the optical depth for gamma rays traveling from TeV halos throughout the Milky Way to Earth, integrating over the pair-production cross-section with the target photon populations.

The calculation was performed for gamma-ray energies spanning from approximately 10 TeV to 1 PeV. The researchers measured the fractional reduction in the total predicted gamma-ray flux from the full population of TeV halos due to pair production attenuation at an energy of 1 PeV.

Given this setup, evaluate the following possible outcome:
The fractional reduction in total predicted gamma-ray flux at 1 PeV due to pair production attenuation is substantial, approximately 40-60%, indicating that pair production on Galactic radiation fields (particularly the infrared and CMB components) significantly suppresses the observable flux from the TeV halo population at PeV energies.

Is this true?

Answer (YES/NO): NO